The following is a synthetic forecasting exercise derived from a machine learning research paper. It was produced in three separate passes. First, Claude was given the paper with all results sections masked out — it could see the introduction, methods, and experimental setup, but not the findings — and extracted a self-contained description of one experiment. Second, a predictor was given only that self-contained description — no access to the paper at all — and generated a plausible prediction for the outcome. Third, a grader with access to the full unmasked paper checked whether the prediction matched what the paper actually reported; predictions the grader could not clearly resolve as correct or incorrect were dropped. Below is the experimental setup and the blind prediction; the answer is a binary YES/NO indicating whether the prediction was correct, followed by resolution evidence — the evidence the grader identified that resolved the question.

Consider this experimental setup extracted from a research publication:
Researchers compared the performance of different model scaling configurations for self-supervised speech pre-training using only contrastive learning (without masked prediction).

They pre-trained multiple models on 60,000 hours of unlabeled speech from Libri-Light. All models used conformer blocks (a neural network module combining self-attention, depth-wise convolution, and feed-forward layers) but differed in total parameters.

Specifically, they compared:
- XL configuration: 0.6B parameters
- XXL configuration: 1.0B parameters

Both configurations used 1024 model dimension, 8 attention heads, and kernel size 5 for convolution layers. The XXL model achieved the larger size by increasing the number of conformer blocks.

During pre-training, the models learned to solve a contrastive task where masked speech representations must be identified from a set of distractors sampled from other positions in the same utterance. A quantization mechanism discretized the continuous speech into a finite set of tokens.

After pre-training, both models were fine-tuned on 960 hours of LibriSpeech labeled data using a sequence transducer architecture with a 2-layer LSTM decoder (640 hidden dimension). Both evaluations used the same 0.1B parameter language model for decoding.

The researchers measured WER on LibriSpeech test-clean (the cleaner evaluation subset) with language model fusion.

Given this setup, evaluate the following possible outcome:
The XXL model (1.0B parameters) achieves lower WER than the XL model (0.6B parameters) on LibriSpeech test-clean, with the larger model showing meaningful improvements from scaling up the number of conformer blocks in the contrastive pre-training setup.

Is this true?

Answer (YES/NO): NO